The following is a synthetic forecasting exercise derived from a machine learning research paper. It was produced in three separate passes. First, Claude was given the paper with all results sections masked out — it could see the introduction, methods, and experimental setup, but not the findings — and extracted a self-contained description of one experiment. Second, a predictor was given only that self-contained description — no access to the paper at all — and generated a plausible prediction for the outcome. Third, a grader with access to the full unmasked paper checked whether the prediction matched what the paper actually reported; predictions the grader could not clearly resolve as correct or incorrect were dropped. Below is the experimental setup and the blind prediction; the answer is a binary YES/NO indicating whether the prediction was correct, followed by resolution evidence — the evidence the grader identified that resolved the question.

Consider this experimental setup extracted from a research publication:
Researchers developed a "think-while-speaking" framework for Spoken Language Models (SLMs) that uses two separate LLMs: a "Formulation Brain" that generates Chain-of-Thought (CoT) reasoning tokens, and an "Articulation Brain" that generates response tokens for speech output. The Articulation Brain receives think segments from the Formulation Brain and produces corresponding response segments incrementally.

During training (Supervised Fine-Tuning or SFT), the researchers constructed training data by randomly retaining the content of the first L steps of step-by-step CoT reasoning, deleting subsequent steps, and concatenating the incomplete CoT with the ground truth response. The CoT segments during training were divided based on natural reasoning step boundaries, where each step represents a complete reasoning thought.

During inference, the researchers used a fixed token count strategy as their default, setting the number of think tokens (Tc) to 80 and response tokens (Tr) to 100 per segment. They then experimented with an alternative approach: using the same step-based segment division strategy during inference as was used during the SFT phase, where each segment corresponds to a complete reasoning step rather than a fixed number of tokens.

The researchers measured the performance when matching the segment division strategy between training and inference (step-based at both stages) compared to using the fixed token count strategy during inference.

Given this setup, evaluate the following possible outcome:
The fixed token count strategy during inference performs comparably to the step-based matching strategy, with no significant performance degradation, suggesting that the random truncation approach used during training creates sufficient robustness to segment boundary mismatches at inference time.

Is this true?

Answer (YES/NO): YES